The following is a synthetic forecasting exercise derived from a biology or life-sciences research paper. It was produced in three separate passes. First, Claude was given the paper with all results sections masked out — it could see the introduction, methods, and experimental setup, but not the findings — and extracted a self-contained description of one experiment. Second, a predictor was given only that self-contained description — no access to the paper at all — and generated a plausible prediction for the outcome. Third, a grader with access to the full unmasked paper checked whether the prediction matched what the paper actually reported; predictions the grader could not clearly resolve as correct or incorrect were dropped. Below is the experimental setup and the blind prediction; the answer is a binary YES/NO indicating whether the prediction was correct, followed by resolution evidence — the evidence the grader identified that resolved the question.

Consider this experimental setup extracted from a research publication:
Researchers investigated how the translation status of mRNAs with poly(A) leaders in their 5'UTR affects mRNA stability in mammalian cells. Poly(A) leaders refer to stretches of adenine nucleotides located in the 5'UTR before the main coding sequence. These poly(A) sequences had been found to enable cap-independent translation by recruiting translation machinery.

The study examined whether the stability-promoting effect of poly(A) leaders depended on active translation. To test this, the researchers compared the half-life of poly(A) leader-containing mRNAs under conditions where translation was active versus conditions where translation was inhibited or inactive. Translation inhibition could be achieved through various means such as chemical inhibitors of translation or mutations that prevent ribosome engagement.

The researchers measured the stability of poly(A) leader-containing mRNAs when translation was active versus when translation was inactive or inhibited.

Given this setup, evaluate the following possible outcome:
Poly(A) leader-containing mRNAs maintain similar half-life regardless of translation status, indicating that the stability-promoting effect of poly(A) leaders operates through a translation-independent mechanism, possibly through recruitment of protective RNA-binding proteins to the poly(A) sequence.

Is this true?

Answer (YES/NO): NO